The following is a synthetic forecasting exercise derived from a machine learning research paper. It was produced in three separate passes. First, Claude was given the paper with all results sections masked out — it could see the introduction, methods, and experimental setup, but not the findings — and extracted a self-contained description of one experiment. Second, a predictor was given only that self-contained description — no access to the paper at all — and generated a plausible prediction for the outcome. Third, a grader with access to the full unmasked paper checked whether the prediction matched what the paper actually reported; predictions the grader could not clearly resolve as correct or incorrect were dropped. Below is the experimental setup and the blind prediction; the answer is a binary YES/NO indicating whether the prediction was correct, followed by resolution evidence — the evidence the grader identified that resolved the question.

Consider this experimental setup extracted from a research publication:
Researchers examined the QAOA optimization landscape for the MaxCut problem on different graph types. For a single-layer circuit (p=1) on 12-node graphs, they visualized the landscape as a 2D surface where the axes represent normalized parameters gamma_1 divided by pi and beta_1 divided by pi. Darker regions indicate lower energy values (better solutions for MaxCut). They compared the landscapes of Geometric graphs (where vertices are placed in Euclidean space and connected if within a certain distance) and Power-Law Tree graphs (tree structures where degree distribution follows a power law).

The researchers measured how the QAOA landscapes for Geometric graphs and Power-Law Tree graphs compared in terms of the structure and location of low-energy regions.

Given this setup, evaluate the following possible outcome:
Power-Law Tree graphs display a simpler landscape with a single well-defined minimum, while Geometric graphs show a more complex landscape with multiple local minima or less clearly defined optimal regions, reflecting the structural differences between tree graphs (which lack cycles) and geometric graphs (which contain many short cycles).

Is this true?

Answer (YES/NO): NO